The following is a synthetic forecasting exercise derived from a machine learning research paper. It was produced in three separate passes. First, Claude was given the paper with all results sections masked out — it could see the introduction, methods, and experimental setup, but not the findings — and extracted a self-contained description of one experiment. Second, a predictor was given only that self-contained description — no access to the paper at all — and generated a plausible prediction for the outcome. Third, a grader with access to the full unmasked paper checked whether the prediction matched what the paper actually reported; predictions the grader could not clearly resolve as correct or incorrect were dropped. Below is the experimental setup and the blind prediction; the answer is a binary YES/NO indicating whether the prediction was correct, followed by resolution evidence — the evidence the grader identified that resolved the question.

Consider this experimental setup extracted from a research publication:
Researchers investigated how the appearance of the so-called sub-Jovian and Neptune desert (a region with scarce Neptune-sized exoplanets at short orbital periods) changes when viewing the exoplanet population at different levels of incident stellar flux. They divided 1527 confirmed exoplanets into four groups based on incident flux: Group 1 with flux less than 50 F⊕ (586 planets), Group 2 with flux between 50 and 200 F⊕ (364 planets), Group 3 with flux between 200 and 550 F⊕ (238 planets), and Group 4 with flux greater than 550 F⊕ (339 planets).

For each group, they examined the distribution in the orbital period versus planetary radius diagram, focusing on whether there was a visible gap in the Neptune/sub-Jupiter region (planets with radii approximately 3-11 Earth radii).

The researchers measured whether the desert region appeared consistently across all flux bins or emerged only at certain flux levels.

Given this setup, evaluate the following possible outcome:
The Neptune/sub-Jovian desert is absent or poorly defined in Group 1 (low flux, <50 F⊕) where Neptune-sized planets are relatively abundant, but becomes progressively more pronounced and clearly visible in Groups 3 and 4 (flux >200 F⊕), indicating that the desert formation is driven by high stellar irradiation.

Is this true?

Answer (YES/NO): YES